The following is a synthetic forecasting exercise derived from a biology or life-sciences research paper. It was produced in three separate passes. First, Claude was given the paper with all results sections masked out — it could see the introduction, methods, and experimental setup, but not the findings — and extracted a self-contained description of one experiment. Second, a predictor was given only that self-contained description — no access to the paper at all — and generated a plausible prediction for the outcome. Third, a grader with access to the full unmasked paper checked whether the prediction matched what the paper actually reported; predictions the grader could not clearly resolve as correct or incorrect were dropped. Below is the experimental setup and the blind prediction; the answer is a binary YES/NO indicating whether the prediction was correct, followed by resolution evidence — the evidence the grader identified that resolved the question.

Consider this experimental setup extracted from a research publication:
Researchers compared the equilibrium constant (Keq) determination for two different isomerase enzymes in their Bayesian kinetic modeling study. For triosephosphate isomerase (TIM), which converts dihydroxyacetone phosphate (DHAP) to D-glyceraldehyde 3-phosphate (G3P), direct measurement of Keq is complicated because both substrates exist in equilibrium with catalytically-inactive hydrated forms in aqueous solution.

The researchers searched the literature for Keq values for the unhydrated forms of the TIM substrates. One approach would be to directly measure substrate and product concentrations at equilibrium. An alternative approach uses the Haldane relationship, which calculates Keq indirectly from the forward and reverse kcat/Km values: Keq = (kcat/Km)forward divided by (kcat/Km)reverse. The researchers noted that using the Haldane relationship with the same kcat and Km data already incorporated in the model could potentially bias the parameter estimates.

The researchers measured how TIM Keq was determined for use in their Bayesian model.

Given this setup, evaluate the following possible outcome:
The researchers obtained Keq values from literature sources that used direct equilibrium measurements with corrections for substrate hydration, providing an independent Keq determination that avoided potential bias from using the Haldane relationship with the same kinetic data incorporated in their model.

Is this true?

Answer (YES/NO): NO